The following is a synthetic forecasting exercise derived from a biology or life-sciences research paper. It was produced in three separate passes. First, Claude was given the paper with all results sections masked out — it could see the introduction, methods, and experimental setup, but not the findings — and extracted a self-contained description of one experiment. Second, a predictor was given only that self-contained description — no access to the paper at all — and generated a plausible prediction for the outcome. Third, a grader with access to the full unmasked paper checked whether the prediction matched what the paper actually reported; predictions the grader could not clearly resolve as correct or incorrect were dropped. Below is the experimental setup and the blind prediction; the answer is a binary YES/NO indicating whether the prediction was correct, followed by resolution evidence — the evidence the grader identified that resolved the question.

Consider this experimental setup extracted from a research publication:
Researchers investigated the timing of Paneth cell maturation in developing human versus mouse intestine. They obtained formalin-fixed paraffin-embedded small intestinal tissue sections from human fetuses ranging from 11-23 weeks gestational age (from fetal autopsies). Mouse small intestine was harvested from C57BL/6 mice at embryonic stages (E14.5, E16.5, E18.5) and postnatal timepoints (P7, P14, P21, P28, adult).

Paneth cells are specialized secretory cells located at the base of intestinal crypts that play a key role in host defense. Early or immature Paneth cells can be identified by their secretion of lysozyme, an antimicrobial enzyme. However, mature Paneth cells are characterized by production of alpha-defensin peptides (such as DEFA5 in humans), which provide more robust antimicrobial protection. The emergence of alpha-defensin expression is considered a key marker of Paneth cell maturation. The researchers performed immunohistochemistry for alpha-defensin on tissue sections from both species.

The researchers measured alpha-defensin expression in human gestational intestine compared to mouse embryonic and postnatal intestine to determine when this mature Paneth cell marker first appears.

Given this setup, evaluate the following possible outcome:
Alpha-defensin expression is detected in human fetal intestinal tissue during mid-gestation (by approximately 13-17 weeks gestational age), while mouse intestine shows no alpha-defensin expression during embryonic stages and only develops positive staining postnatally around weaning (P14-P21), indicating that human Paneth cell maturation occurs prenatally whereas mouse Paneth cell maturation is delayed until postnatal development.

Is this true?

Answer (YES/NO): NO